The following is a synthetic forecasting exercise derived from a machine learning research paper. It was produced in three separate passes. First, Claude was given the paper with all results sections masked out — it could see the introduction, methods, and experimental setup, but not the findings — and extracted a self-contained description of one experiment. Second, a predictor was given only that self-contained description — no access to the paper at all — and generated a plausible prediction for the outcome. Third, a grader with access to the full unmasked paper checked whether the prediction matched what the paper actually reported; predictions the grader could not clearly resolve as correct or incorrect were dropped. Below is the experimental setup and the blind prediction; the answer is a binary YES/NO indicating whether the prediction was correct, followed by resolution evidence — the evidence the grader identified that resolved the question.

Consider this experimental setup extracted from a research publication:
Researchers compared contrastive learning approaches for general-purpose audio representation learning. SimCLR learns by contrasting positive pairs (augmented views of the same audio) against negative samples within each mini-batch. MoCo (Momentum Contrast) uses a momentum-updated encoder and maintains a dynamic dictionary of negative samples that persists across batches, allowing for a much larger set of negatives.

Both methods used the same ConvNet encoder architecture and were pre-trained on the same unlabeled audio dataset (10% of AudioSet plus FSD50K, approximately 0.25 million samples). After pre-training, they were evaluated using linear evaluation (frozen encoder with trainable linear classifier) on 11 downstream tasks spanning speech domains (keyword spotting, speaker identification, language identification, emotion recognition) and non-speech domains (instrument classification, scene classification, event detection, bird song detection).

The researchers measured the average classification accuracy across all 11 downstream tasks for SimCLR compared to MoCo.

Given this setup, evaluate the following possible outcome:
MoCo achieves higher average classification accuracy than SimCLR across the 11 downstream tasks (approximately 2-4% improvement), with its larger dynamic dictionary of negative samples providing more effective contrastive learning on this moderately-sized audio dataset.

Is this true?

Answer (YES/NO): NO